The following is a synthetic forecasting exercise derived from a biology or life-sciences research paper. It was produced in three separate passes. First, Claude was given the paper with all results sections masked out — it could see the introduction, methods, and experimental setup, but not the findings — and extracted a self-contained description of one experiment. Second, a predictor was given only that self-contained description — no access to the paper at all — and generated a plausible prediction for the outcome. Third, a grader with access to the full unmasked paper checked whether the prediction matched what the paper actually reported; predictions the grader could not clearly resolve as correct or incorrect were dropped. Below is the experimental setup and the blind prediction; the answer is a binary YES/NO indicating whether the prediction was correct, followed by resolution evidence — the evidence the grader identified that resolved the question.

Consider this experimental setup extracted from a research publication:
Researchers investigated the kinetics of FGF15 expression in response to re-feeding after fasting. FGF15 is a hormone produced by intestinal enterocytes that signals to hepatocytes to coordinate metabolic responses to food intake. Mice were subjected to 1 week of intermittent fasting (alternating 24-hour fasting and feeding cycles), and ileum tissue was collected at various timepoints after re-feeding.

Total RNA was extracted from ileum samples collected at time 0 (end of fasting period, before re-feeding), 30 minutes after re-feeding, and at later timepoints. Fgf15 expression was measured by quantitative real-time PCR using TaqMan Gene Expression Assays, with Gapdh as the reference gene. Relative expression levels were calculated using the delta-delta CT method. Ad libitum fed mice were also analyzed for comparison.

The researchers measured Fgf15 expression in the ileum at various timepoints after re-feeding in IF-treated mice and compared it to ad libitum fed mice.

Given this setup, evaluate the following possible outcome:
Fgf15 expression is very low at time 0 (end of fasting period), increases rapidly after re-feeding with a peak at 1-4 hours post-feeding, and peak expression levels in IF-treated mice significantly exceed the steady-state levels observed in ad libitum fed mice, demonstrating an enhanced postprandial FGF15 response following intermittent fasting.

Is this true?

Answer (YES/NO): NO